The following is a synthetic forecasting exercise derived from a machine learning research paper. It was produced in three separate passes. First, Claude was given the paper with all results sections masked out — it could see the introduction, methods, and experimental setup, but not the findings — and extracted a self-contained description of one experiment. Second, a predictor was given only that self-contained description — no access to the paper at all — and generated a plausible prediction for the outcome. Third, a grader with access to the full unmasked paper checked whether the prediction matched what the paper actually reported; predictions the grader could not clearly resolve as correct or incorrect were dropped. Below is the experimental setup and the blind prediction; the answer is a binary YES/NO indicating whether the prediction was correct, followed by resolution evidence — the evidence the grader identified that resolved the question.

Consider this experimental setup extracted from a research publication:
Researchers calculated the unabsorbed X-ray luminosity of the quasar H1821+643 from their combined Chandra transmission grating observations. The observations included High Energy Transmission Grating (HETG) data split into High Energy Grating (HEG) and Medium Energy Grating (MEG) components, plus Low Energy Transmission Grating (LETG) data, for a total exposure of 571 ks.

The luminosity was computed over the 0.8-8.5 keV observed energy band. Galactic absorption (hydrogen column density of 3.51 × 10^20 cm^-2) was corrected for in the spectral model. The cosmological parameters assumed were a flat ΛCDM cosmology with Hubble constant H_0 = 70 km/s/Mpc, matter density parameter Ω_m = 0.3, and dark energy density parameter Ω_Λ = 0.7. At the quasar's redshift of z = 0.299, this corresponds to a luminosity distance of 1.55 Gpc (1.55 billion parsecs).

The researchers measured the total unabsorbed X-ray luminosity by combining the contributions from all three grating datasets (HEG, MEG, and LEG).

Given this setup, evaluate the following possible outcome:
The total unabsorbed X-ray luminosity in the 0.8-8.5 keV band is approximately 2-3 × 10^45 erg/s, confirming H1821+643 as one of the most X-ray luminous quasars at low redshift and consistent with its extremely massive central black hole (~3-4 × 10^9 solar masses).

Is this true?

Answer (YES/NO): NO